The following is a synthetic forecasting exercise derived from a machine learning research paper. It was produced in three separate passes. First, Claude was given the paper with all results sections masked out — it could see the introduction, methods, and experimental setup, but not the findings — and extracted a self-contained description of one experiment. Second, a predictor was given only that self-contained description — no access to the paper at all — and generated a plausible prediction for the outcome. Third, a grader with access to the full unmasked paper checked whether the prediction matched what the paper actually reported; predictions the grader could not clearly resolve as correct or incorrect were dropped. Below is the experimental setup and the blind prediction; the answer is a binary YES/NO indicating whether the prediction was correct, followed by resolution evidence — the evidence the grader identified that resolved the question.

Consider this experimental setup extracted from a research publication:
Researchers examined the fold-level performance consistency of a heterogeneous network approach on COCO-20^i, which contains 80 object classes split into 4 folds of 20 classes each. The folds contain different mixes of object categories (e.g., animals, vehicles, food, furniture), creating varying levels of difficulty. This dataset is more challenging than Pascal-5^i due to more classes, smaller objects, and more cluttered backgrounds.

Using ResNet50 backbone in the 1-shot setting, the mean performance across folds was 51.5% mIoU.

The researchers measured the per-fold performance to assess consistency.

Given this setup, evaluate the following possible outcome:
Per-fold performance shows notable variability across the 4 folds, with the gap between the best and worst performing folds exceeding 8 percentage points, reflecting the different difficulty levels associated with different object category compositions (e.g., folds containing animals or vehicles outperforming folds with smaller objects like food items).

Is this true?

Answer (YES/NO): YES